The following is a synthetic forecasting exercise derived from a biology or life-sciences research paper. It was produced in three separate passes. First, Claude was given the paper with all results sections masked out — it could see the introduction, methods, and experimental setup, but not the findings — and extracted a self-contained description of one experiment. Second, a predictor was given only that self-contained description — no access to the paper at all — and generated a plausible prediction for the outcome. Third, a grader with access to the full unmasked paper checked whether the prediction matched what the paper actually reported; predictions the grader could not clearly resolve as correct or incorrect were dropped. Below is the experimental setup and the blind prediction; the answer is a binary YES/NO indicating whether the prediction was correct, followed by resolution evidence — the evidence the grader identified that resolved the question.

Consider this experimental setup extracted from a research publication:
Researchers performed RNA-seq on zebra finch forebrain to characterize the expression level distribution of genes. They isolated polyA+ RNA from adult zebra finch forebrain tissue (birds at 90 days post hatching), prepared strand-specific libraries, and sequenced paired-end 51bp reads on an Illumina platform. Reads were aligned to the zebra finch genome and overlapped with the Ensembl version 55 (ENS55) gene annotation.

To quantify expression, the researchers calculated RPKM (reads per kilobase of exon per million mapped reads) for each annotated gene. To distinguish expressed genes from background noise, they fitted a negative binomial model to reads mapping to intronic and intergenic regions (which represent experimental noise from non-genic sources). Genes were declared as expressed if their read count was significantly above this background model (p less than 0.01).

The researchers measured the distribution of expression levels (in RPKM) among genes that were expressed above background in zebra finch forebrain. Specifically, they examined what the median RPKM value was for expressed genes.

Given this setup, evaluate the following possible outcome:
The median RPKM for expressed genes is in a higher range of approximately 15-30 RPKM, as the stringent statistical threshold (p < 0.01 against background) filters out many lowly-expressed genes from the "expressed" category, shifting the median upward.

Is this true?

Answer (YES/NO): NO